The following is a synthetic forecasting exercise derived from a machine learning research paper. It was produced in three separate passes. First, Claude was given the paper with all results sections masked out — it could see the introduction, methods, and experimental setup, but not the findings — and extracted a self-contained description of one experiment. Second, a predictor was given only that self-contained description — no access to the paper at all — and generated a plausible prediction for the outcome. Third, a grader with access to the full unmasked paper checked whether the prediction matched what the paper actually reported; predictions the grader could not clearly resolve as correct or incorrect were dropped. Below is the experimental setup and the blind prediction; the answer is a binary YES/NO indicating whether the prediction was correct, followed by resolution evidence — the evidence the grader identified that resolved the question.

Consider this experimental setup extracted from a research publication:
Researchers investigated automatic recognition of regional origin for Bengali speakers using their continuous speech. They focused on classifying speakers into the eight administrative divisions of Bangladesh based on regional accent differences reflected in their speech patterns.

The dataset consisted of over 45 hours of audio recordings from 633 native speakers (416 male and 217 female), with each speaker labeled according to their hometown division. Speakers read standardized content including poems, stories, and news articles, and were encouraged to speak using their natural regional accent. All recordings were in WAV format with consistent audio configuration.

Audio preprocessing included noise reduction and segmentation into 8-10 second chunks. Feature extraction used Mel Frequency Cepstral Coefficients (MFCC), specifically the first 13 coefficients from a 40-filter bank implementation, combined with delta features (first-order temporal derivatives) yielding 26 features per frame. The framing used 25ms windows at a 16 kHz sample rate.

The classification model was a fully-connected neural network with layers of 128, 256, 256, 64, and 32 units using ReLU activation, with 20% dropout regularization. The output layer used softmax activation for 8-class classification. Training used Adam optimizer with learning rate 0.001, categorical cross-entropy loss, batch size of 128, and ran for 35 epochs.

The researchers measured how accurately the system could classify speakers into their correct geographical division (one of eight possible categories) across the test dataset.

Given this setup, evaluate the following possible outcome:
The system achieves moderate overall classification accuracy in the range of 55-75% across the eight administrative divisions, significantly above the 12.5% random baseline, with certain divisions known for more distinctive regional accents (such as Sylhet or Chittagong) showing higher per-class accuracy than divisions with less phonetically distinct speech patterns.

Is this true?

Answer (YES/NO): NO